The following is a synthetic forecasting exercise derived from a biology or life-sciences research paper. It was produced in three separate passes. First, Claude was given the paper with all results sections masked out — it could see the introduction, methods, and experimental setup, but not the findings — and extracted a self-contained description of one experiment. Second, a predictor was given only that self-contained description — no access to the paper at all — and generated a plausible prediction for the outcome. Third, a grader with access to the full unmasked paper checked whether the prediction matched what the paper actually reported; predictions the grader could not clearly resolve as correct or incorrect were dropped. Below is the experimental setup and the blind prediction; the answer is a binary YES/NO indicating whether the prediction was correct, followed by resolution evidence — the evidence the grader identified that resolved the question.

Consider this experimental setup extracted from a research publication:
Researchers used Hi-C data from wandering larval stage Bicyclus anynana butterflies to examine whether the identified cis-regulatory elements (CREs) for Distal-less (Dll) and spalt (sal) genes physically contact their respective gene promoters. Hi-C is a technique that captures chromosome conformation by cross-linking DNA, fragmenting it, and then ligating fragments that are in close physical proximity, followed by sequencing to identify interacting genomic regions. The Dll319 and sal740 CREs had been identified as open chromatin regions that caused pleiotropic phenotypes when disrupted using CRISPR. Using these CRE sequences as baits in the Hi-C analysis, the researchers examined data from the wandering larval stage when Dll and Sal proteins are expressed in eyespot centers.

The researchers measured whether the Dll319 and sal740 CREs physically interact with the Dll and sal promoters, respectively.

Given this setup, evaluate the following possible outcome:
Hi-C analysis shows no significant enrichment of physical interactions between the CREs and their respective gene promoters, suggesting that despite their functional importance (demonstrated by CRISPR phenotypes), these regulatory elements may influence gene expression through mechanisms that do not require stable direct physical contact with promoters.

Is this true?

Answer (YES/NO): NO